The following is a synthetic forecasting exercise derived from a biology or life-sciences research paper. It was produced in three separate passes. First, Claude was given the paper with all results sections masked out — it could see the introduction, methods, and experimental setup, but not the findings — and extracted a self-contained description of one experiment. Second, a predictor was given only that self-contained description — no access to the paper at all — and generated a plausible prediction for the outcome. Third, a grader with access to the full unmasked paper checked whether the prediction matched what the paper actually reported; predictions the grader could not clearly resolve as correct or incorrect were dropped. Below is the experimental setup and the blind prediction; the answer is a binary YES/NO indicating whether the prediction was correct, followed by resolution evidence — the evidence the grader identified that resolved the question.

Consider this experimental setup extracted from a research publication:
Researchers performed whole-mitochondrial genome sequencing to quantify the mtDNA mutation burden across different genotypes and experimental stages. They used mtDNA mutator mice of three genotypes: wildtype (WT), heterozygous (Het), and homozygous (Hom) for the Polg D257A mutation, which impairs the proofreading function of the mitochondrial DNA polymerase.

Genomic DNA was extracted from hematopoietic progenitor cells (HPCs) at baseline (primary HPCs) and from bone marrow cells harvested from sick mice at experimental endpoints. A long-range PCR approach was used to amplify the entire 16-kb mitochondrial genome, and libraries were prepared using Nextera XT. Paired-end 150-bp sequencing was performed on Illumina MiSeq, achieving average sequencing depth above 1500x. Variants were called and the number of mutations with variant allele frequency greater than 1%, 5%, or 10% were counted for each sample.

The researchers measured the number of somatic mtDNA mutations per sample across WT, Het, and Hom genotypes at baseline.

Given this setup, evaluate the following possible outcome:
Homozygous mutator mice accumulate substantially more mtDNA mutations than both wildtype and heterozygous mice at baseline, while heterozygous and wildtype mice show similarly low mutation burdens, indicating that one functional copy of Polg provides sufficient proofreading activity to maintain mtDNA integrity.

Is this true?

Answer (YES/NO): NO